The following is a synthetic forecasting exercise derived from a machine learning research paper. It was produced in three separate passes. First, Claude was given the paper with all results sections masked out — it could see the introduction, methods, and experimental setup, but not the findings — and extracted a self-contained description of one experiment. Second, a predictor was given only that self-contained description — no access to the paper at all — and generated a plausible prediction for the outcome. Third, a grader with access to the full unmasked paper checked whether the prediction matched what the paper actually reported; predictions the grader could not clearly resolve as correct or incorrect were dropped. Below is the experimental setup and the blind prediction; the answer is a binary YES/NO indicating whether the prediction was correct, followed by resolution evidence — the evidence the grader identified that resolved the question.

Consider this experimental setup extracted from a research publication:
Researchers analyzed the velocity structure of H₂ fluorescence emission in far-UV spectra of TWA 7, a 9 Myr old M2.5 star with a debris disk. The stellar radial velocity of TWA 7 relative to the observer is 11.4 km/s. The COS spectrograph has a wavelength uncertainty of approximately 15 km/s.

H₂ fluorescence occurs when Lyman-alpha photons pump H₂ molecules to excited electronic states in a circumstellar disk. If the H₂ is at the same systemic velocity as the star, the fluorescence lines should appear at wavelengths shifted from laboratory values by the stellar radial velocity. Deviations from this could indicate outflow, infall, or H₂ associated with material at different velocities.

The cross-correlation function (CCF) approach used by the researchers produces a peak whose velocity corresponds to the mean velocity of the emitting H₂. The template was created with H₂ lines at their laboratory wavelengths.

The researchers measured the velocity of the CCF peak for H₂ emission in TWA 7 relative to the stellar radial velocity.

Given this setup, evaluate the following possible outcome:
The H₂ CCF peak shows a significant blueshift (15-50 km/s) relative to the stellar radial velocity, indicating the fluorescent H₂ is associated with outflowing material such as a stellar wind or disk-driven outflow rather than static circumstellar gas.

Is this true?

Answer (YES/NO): NO